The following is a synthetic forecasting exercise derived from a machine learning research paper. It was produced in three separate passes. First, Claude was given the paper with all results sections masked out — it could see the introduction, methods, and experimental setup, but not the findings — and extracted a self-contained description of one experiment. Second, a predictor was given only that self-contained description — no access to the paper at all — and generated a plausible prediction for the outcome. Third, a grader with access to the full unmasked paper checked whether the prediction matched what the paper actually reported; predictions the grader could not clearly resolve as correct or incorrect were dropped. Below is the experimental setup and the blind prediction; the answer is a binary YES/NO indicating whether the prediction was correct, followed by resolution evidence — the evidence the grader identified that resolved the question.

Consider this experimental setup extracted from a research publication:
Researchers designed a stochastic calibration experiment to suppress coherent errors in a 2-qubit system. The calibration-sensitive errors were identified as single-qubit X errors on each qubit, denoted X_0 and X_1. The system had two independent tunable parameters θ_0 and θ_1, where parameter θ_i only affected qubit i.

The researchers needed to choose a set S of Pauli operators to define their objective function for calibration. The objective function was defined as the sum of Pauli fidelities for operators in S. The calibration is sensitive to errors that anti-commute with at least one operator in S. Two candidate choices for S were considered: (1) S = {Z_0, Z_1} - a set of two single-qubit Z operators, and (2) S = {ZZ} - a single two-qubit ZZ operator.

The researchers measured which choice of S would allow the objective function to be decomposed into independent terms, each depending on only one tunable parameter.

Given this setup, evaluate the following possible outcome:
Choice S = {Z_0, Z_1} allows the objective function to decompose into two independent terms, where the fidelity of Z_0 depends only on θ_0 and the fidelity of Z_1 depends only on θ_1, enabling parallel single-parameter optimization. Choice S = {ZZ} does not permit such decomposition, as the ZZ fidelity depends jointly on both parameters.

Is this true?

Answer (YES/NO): YES